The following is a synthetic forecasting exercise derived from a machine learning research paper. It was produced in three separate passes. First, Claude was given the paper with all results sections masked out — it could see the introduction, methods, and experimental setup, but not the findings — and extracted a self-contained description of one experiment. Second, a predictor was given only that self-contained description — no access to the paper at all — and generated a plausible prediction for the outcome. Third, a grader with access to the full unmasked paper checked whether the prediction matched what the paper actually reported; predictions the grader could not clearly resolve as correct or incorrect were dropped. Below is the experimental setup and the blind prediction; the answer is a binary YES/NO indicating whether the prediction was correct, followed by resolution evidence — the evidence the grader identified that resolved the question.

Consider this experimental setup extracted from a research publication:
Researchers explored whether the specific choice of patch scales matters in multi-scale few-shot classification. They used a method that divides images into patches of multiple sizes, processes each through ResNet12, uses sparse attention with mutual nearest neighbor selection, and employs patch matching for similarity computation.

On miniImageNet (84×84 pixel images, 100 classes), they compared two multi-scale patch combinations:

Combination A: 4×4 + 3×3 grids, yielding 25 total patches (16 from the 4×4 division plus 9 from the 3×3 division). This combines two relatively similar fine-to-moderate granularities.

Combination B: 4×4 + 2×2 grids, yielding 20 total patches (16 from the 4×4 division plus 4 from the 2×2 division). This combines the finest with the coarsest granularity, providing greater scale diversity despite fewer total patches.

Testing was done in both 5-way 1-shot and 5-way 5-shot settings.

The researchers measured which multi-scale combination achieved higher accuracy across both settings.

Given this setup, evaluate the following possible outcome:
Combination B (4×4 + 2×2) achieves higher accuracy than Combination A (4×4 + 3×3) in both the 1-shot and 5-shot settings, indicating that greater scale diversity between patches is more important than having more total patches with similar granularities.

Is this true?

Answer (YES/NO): YES